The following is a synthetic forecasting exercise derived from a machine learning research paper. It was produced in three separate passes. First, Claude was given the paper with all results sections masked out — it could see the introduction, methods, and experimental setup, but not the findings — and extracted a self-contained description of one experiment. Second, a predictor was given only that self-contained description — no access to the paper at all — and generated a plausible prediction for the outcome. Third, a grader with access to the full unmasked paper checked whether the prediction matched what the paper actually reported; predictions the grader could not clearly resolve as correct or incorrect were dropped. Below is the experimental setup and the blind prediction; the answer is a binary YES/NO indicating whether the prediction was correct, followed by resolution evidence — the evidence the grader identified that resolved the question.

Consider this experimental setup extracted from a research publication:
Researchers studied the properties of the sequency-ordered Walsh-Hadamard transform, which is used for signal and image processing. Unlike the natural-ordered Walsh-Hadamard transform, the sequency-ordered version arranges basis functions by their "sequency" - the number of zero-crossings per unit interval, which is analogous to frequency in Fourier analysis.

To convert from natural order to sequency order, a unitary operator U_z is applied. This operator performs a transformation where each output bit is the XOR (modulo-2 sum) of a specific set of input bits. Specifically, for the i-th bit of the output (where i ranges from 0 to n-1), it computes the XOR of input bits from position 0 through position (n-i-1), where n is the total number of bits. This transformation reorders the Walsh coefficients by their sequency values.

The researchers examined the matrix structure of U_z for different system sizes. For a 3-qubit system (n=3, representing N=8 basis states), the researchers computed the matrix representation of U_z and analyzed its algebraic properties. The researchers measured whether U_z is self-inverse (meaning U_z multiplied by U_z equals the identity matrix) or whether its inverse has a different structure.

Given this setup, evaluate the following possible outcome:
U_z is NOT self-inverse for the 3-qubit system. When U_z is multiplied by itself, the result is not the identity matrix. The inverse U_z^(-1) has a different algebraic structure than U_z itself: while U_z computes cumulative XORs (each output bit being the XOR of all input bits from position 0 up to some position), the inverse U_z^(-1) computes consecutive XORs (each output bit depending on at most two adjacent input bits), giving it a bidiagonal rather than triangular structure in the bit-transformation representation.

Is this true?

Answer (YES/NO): YES